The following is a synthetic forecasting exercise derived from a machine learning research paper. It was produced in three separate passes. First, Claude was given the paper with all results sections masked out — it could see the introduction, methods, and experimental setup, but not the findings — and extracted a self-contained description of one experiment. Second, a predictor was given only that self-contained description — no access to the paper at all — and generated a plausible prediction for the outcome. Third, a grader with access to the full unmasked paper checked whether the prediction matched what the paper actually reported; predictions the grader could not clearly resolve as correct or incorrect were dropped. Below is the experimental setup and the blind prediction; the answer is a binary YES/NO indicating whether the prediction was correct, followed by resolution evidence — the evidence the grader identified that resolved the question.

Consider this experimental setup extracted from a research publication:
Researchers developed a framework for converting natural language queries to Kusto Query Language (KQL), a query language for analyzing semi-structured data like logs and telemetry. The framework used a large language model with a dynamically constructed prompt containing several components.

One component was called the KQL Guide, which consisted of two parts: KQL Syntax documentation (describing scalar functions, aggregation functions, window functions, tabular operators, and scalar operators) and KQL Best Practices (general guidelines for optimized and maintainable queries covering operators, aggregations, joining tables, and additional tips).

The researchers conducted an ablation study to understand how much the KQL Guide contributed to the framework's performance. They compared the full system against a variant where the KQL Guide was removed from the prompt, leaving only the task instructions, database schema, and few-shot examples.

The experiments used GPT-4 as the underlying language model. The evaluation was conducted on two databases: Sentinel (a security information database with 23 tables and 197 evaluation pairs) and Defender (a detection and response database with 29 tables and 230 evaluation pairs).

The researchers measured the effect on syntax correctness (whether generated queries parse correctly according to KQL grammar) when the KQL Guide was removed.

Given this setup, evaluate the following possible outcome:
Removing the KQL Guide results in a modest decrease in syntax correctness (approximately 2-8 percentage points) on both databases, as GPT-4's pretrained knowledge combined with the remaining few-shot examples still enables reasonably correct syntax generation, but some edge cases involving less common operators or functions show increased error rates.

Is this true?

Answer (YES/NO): NO